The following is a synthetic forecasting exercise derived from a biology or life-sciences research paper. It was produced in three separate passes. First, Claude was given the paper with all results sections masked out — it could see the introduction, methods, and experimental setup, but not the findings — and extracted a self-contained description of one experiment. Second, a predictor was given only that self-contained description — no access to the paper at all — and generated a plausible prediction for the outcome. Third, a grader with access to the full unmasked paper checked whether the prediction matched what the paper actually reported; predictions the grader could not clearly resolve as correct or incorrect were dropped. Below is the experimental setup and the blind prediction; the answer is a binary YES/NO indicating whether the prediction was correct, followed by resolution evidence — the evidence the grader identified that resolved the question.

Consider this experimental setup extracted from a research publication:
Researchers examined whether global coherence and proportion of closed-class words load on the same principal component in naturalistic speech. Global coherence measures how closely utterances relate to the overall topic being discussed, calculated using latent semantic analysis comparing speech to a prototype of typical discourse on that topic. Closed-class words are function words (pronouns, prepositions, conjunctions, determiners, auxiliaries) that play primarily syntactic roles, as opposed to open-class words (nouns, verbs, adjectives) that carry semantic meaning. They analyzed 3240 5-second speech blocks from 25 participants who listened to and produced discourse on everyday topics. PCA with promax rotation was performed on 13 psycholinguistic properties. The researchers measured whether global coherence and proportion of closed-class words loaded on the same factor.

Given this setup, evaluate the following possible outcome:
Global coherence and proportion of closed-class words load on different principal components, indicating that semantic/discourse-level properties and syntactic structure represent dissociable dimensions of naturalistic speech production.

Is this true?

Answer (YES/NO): YES